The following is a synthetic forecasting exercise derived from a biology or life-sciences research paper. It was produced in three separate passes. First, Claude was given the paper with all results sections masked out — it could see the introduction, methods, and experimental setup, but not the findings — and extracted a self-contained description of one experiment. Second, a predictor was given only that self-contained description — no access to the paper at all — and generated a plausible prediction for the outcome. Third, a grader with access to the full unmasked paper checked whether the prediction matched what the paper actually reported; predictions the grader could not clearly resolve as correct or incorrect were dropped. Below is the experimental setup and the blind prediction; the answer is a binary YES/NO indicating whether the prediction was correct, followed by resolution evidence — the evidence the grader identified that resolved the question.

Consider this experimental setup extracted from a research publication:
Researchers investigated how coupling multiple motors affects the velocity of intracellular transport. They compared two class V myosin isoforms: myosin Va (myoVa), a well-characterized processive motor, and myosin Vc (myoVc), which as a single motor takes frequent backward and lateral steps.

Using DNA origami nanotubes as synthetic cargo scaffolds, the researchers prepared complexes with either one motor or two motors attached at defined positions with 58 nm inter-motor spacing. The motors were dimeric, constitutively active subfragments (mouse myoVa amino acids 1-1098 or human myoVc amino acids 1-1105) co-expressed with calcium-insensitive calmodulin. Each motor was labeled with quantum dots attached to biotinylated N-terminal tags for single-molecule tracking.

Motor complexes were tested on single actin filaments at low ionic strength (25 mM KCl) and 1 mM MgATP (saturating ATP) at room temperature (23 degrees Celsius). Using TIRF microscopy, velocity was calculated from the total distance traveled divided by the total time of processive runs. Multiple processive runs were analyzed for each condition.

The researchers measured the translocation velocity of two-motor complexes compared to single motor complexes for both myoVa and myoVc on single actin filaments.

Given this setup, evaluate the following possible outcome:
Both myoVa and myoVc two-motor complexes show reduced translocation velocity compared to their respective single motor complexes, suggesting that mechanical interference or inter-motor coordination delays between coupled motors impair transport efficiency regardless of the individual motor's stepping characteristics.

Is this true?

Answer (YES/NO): NO